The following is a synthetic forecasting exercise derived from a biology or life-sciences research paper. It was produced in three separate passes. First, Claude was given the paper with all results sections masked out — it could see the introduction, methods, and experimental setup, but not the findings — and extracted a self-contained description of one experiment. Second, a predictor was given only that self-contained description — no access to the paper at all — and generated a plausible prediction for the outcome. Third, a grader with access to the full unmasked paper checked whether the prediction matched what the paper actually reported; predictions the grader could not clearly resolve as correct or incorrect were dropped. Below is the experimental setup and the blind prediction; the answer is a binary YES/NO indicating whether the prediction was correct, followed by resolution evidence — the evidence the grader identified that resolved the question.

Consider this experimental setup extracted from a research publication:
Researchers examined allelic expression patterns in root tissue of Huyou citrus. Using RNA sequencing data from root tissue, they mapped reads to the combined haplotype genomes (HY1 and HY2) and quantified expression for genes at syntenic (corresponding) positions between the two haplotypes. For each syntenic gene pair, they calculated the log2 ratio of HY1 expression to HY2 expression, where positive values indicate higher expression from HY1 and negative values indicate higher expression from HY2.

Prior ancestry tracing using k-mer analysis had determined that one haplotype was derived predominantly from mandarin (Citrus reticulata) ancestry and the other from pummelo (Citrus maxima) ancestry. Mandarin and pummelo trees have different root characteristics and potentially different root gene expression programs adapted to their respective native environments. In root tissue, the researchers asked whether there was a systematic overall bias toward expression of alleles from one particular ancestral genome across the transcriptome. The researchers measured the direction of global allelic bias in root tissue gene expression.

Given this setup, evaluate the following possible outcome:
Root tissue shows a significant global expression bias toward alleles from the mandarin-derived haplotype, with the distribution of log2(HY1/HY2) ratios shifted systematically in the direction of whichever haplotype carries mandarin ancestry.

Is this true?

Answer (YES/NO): NO